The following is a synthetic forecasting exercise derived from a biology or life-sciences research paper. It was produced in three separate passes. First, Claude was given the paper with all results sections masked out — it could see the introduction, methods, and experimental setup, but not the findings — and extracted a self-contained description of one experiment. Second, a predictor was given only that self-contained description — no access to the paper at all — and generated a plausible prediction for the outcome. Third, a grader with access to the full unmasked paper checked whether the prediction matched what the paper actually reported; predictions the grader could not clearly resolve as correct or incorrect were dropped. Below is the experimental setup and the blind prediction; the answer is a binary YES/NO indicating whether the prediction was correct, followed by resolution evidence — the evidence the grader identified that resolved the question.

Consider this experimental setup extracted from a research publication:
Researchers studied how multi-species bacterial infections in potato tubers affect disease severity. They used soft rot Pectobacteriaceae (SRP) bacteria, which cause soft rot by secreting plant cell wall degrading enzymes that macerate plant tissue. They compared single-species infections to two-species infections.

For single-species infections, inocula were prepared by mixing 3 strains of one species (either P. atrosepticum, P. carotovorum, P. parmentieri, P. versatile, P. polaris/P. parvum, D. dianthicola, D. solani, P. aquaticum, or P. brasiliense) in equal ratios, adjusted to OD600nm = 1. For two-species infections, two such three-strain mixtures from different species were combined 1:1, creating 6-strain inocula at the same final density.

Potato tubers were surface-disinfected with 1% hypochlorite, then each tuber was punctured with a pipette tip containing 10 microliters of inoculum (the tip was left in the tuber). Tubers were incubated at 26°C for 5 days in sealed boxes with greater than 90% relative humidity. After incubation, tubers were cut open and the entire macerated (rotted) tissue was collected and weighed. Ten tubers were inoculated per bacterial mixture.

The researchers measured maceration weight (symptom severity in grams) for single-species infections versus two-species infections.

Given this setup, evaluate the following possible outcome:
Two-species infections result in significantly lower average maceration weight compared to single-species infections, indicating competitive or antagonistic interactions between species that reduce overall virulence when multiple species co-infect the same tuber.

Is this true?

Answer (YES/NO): NO